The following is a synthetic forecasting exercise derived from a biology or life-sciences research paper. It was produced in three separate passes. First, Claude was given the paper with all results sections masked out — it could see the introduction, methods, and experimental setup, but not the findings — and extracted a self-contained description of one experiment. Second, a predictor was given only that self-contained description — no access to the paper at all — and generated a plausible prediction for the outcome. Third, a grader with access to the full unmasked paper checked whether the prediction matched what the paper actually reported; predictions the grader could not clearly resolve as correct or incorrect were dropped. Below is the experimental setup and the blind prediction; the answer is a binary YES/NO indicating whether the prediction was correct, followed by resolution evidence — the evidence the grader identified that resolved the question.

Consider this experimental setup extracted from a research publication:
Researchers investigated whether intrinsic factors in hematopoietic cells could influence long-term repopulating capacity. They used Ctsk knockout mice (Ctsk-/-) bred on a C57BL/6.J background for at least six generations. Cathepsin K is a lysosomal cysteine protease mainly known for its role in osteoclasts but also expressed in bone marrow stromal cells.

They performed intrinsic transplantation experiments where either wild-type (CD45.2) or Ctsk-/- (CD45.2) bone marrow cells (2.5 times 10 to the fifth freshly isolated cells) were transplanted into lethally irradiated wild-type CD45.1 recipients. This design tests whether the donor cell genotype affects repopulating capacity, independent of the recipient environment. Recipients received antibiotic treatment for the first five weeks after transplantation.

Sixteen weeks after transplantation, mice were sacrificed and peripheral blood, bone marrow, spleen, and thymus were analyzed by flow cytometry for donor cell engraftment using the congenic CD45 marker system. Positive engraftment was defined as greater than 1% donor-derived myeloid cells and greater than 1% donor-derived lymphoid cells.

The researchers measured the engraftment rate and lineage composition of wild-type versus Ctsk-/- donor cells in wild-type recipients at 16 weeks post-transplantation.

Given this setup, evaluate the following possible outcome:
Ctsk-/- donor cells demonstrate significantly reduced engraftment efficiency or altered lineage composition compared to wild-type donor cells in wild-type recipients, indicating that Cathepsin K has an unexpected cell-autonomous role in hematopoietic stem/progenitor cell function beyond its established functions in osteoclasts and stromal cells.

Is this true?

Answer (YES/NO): YES